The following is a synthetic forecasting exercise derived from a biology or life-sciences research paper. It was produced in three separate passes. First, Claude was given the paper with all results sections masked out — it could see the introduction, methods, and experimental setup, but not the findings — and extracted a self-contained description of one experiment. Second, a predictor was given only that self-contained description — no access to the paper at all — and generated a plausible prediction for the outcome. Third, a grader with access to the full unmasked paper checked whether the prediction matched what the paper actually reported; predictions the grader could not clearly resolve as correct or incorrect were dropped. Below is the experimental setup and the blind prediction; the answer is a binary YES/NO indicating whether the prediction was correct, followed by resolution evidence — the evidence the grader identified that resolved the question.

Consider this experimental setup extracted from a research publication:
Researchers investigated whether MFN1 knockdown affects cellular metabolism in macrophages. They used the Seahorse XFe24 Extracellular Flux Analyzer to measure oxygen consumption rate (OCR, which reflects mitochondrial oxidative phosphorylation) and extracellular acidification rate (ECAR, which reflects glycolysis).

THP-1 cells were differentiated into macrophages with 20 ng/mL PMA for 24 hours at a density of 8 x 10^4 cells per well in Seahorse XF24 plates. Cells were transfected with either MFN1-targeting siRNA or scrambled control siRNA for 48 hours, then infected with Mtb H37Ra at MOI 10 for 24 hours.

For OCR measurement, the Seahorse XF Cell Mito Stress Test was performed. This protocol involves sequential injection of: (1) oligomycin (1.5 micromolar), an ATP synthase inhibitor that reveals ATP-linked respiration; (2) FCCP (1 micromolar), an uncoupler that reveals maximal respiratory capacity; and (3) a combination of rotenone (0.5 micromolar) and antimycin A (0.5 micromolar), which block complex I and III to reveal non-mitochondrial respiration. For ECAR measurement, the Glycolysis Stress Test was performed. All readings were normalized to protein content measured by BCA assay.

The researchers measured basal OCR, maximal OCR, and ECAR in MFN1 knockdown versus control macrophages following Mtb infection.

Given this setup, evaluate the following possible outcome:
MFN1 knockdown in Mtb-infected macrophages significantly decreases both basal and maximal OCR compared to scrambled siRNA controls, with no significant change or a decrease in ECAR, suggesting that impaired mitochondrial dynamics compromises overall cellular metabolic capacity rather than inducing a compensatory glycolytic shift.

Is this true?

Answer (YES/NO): YES